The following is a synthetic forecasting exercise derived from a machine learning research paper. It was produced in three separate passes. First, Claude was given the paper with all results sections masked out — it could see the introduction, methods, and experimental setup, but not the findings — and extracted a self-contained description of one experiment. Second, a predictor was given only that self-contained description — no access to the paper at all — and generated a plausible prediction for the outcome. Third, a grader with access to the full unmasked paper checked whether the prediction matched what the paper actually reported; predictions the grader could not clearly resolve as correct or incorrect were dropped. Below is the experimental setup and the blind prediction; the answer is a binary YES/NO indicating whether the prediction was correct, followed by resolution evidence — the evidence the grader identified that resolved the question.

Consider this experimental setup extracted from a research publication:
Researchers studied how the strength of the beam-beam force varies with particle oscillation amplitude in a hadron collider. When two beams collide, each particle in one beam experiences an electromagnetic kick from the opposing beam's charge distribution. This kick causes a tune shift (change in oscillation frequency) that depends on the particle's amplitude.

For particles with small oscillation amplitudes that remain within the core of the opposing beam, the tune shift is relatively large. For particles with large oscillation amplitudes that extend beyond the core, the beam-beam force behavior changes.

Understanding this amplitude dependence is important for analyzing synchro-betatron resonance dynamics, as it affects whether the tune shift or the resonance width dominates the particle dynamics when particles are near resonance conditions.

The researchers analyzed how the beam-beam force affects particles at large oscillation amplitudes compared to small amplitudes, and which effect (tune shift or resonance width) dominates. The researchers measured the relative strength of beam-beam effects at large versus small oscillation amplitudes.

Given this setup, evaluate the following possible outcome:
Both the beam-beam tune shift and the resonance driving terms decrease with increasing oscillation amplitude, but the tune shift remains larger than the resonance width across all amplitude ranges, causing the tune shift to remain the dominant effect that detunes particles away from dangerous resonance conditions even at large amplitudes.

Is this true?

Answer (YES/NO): YES